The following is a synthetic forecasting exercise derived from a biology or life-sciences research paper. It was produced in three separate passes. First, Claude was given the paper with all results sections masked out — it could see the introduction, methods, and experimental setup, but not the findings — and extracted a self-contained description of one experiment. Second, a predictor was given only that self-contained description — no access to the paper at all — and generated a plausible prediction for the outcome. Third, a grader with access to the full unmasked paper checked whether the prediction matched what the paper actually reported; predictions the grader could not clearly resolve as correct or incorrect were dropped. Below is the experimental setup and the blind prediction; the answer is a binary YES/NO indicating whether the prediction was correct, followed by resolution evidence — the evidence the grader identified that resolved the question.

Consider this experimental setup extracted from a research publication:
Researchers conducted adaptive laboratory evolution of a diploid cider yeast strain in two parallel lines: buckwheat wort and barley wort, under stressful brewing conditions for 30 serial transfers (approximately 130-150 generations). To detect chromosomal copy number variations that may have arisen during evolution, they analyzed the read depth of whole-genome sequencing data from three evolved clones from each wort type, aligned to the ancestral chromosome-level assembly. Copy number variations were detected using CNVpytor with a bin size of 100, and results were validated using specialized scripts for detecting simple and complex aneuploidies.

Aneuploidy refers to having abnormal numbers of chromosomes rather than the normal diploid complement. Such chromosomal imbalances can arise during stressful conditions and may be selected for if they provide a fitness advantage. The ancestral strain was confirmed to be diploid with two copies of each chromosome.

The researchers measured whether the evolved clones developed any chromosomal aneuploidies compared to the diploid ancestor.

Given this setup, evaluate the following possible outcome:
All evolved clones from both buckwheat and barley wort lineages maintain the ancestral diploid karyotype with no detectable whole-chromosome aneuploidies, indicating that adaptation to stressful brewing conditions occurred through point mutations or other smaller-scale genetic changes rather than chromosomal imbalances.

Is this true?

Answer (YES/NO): NO